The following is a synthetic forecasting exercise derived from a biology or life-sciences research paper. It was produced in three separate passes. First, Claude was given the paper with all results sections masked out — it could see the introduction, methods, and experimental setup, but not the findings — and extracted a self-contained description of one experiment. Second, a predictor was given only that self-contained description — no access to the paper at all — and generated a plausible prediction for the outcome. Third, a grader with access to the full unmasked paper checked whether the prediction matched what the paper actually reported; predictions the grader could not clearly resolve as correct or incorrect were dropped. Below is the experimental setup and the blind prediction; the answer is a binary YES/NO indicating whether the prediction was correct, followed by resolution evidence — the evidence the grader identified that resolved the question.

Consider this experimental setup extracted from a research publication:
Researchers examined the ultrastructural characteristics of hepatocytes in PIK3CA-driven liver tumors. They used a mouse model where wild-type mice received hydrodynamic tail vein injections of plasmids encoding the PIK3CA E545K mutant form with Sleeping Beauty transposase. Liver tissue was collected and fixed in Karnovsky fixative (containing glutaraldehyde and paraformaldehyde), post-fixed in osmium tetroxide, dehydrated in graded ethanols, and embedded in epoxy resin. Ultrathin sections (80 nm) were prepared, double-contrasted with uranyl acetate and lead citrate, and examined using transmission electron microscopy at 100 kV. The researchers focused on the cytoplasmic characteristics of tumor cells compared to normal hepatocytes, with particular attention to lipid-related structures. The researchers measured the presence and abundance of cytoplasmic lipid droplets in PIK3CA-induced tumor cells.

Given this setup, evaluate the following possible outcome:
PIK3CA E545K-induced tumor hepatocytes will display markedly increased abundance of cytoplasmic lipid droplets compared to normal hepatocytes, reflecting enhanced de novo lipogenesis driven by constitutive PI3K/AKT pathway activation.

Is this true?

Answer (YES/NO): YES